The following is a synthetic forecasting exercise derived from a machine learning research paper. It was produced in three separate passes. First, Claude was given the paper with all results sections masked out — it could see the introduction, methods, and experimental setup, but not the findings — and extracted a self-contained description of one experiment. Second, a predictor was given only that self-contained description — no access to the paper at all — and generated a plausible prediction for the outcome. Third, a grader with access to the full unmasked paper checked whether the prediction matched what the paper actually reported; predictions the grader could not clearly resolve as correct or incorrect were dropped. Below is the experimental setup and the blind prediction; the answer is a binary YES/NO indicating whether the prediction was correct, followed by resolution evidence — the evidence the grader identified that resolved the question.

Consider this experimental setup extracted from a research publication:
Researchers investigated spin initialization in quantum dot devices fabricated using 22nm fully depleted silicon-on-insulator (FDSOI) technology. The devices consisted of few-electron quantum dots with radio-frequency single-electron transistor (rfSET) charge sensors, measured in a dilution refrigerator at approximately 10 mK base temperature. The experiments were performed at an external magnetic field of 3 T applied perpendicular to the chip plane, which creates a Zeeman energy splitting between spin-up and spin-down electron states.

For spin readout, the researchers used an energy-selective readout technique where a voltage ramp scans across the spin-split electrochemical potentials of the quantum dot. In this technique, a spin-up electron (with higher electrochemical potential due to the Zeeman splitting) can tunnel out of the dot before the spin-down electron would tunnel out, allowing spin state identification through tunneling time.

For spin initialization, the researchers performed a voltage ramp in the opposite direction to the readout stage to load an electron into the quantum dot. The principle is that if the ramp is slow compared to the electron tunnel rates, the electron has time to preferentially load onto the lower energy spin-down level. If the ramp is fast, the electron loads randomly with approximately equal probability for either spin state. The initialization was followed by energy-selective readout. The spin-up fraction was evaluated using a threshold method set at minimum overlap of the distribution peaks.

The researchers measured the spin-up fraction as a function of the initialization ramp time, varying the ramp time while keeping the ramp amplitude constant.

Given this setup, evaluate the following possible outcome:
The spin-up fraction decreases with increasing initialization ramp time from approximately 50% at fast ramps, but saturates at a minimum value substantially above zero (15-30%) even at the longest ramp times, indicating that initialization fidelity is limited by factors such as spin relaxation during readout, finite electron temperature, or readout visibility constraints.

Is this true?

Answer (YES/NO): NO